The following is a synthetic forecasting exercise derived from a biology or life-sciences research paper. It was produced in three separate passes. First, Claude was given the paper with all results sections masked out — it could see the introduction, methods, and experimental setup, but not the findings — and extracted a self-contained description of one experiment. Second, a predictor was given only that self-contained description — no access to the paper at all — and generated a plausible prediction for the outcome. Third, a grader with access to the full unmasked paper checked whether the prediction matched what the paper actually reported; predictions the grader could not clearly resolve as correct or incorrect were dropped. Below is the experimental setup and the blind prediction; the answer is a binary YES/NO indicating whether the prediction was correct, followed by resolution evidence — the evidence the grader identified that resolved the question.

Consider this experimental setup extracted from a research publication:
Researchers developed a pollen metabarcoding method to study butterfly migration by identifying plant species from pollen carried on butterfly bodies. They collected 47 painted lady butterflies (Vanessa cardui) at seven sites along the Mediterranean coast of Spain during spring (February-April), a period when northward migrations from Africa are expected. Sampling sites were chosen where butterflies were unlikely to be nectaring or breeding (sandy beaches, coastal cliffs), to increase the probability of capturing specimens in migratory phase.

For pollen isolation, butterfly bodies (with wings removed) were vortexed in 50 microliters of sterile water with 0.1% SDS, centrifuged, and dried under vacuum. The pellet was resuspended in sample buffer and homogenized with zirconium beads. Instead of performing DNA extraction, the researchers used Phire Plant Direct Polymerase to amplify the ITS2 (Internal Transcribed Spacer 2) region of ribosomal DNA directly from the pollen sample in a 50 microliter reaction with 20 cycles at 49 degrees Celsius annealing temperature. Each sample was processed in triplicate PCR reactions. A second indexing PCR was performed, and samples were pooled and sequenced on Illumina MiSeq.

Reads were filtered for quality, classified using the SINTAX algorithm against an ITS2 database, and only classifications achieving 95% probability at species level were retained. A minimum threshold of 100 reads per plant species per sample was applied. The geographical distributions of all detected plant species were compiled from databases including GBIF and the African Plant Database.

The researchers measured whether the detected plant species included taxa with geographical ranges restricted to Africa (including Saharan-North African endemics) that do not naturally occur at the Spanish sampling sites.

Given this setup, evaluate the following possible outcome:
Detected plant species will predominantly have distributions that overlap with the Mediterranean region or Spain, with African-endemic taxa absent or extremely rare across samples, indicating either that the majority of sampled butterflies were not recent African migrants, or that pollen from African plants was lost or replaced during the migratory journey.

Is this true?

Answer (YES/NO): NO